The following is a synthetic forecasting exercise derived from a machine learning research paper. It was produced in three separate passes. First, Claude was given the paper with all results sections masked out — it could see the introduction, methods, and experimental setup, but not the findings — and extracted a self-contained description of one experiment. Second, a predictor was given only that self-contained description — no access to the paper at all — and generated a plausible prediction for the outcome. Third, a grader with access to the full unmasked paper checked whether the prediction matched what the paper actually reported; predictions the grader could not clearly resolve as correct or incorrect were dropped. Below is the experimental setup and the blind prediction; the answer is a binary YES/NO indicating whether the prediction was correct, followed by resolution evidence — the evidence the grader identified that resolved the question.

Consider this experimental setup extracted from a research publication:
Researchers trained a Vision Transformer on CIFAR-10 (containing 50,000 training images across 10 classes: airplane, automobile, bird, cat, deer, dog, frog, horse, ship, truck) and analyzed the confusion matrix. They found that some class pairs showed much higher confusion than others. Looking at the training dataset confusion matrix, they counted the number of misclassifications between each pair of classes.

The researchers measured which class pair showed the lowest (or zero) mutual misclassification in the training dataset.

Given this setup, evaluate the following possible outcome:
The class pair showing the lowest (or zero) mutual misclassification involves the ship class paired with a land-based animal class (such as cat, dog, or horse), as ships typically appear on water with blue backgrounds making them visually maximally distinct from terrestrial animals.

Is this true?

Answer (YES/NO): NO